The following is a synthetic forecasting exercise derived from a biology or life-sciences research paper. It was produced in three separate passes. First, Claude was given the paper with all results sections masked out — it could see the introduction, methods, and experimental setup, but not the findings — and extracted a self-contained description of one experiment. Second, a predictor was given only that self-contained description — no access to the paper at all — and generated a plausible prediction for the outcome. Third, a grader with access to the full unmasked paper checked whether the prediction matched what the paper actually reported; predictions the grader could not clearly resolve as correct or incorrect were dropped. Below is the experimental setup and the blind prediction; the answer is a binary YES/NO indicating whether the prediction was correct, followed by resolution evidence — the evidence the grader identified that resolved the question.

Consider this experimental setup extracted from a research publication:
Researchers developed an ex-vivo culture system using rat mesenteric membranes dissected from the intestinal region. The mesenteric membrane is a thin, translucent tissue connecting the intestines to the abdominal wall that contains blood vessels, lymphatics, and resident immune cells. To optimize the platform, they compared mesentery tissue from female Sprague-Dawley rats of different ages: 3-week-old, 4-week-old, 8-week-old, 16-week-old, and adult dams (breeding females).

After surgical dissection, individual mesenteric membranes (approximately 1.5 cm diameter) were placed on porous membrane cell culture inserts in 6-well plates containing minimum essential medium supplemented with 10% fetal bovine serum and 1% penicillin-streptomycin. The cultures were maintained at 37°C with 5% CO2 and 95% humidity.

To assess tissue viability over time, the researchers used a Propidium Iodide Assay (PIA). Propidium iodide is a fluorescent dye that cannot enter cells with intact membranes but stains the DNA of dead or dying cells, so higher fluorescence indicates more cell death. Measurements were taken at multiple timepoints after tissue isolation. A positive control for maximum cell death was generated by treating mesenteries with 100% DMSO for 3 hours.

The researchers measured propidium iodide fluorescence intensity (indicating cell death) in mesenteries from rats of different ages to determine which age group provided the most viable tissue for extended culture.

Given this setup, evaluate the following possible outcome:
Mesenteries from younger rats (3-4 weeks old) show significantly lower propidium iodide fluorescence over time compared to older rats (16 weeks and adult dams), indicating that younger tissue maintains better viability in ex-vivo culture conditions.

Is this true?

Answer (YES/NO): NO